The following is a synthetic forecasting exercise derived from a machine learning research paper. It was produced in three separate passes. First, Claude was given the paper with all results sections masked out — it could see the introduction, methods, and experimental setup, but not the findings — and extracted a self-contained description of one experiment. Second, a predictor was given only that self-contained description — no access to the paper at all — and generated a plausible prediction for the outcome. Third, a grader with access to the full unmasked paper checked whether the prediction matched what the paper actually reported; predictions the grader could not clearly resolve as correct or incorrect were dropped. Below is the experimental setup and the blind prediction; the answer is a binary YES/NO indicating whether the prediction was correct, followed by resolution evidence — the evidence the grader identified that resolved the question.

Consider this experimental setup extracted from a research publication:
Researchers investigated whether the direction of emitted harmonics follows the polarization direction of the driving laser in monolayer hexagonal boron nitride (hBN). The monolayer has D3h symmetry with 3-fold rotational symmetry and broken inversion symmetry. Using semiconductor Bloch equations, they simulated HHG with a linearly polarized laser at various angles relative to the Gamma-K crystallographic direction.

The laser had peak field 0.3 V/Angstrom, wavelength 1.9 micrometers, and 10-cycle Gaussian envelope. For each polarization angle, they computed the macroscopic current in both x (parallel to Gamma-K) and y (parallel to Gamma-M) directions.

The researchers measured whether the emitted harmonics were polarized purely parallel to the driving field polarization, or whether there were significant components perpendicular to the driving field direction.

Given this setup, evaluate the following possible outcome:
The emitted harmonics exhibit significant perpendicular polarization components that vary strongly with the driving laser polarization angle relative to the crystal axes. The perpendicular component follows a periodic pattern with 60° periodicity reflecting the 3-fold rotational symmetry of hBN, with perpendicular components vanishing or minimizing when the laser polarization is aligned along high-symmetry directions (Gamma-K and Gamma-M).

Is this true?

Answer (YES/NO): NO